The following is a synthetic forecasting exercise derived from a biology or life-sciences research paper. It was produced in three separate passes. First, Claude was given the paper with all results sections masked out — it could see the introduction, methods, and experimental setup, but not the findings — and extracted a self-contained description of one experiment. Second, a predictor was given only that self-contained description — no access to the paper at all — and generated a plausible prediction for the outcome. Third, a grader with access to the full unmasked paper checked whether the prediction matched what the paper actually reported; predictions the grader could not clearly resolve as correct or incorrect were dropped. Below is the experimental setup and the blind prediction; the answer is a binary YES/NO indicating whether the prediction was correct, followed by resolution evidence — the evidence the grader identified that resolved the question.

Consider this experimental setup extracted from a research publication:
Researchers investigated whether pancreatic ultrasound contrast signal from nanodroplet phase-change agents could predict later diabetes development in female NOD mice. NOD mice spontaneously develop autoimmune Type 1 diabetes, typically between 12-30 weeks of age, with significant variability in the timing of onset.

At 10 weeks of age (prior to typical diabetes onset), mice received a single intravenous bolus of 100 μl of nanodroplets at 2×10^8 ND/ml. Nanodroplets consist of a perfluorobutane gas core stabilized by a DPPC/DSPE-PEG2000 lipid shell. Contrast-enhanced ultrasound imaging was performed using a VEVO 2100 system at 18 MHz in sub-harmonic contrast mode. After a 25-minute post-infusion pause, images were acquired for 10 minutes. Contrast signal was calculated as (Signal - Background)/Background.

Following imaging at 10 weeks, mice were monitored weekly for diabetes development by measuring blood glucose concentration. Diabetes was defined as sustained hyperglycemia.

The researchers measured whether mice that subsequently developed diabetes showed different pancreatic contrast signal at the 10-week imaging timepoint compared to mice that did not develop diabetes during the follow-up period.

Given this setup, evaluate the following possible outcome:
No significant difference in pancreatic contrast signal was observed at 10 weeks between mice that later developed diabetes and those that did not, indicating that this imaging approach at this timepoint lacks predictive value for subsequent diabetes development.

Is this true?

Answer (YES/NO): NO